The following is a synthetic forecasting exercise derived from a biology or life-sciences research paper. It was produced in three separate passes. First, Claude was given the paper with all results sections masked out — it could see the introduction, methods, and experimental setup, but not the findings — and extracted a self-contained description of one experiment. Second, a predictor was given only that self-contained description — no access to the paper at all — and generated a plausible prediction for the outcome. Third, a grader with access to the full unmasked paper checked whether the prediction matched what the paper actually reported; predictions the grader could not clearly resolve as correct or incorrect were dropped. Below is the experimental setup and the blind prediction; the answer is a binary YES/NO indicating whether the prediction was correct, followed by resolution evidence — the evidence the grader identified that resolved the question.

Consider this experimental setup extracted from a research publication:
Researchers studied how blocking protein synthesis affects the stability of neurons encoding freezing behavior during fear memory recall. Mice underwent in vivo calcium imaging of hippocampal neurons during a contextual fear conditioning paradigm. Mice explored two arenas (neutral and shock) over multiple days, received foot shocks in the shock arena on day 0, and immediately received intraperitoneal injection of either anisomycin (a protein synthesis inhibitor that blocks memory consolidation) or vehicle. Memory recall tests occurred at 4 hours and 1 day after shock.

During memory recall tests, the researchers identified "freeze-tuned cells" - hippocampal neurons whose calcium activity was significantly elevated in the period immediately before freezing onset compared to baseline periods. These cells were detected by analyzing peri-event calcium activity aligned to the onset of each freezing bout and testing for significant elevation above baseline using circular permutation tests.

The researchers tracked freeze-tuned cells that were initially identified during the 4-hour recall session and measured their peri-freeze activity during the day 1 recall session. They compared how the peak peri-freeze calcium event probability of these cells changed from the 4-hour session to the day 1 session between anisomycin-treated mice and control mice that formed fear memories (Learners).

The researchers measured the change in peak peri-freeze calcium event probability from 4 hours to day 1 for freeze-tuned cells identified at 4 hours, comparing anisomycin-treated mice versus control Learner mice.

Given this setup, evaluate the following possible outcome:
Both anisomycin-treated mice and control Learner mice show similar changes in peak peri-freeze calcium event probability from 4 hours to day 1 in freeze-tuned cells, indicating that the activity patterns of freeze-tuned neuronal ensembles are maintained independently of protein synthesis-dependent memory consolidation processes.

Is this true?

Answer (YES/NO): YES